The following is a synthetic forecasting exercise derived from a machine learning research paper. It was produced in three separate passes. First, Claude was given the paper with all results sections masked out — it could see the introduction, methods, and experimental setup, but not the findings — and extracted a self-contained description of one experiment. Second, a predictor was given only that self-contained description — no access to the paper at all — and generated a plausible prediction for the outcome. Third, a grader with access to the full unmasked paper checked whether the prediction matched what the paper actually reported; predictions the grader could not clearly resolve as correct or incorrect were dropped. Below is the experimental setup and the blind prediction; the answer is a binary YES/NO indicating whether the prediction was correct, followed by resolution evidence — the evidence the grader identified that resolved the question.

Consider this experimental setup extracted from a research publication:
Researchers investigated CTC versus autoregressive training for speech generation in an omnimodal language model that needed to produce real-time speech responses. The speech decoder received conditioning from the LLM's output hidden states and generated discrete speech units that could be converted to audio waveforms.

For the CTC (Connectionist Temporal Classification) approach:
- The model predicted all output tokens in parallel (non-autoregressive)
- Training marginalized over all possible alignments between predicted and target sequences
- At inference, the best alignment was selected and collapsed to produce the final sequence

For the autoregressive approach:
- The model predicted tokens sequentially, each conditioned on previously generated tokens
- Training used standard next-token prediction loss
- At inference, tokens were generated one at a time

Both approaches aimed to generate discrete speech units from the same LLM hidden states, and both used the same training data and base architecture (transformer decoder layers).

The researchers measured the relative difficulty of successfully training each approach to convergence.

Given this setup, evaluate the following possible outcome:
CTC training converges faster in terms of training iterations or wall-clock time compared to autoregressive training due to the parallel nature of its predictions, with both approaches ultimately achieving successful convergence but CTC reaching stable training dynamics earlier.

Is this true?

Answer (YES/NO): NO